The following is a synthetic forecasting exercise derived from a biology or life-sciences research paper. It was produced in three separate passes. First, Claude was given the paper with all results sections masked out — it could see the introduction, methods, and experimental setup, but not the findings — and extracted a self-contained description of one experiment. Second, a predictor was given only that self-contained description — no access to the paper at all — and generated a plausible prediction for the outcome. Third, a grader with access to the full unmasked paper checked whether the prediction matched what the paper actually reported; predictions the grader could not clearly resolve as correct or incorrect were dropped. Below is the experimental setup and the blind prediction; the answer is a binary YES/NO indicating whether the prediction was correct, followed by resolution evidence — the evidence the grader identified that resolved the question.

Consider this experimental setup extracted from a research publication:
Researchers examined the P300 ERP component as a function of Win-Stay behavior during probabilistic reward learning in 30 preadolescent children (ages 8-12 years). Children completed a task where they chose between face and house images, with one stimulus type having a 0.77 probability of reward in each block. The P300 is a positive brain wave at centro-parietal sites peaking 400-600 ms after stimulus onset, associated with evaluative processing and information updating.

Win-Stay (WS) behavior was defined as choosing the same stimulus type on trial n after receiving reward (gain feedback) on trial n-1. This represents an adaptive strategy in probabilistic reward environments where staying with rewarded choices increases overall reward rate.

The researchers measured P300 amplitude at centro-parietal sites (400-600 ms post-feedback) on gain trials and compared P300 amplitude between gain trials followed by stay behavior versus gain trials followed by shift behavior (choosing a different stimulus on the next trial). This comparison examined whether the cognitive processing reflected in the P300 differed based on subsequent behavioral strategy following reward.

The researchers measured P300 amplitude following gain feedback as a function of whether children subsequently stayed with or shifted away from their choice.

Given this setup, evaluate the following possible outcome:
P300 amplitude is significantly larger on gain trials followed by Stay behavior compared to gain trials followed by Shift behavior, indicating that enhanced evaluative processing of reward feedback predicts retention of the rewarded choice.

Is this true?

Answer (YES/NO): NO